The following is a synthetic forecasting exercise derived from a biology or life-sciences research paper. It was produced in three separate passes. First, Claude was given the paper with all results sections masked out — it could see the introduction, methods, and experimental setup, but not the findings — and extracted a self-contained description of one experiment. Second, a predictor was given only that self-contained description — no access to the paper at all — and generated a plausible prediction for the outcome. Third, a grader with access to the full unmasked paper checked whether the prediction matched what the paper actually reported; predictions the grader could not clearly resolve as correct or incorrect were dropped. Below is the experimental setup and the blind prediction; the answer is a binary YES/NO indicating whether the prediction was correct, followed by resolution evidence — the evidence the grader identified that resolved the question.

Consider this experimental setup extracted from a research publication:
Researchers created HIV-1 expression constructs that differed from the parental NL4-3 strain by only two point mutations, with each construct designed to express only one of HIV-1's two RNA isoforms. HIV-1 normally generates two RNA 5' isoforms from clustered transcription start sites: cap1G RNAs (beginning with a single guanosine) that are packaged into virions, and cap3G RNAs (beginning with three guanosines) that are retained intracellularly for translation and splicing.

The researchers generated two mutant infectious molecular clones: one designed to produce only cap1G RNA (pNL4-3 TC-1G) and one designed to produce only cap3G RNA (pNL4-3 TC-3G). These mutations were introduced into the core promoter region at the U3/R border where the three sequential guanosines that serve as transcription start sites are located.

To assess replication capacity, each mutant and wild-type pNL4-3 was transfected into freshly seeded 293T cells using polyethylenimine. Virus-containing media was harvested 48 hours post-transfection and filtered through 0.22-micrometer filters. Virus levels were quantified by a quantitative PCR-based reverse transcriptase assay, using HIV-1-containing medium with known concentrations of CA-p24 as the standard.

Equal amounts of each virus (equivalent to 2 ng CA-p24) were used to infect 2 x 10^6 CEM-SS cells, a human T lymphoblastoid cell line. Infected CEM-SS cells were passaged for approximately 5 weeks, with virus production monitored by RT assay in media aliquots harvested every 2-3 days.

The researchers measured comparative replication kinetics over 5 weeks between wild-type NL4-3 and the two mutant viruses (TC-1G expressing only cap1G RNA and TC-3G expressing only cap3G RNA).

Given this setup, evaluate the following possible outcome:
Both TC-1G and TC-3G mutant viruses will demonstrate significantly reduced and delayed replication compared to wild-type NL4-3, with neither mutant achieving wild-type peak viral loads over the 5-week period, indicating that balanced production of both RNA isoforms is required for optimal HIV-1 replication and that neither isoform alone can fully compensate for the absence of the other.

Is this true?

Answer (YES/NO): NO